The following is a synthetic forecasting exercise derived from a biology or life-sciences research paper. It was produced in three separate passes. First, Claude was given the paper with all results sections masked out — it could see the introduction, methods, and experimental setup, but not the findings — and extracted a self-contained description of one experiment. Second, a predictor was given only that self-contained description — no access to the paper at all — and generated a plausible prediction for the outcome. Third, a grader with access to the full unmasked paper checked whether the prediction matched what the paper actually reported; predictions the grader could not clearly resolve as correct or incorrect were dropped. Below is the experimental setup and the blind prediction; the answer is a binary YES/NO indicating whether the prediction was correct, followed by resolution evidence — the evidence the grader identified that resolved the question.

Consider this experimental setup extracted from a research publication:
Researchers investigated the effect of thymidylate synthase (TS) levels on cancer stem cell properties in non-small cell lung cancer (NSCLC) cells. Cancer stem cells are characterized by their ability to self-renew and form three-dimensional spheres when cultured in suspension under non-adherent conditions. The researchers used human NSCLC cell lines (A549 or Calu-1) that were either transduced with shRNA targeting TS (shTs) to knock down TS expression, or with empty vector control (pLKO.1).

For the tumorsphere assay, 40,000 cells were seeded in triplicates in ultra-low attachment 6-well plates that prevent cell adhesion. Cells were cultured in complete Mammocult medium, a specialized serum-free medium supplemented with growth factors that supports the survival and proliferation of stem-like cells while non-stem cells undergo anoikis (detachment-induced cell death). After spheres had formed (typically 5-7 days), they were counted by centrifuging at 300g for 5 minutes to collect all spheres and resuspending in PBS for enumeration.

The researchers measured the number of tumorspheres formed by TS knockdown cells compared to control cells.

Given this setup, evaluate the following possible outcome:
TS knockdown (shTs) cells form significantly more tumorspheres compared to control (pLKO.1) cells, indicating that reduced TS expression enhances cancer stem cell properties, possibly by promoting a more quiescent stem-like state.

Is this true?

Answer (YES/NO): NO